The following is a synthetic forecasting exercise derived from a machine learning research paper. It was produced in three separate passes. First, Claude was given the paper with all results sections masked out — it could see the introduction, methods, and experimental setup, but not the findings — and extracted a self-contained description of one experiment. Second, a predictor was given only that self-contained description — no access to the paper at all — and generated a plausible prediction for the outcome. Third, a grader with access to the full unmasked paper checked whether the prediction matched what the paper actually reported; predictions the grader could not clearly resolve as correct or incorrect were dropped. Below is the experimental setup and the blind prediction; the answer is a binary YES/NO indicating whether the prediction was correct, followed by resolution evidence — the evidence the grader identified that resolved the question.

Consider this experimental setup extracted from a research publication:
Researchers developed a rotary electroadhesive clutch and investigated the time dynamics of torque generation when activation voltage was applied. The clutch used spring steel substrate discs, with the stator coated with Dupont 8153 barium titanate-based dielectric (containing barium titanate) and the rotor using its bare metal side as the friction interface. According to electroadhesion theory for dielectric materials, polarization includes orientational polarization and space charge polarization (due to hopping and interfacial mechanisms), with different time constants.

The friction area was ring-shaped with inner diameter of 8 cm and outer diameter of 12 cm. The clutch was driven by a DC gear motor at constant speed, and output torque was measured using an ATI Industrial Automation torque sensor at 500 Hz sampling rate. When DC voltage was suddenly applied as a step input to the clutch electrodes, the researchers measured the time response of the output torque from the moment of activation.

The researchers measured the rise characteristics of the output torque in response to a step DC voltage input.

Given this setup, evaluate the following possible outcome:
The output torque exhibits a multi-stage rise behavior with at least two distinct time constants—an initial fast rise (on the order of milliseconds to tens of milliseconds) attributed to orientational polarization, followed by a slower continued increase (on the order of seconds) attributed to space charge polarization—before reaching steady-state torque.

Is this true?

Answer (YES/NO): NO